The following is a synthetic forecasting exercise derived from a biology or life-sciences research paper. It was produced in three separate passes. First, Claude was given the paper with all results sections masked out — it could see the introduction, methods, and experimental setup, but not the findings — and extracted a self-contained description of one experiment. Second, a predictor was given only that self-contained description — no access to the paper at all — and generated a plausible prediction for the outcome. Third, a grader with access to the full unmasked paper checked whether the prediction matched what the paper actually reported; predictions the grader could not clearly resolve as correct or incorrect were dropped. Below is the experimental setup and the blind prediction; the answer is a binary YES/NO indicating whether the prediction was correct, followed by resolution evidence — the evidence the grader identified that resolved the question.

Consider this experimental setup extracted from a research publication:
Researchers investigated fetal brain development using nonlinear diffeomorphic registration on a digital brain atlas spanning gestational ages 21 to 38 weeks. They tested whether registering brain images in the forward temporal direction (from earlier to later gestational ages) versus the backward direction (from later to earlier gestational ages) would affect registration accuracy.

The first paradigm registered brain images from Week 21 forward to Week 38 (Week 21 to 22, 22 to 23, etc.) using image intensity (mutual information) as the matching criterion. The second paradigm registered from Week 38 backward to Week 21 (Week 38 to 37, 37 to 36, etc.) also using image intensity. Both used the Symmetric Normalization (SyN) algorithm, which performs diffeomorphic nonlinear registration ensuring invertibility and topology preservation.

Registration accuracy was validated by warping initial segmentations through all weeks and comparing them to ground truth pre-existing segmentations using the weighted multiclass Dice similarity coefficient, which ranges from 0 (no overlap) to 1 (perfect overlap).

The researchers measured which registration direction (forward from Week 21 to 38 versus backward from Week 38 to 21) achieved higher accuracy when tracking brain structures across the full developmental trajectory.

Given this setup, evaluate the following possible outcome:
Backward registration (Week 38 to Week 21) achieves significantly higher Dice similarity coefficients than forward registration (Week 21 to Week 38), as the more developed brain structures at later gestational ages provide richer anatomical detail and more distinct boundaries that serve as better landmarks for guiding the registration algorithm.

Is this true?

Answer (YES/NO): NO